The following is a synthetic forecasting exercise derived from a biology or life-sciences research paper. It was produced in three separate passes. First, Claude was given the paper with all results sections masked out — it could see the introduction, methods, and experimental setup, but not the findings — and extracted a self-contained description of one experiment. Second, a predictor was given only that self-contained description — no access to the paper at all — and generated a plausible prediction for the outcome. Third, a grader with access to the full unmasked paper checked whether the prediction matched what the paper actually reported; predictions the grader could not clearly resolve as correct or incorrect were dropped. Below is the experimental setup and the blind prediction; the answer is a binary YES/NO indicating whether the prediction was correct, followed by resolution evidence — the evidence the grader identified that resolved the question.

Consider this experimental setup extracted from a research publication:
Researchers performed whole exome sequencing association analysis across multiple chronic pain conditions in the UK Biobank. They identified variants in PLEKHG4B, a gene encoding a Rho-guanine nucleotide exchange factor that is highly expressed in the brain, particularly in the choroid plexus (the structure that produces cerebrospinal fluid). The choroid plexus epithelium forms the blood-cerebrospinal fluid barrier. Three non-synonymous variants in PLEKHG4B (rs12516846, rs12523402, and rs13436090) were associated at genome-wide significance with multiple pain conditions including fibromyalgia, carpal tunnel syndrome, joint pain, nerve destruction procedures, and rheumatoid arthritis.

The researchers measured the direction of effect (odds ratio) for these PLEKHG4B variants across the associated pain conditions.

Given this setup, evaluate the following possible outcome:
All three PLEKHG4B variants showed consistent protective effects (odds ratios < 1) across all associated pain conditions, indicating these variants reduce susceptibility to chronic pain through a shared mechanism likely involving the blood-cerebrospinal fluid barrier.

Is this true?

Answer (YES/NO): YES